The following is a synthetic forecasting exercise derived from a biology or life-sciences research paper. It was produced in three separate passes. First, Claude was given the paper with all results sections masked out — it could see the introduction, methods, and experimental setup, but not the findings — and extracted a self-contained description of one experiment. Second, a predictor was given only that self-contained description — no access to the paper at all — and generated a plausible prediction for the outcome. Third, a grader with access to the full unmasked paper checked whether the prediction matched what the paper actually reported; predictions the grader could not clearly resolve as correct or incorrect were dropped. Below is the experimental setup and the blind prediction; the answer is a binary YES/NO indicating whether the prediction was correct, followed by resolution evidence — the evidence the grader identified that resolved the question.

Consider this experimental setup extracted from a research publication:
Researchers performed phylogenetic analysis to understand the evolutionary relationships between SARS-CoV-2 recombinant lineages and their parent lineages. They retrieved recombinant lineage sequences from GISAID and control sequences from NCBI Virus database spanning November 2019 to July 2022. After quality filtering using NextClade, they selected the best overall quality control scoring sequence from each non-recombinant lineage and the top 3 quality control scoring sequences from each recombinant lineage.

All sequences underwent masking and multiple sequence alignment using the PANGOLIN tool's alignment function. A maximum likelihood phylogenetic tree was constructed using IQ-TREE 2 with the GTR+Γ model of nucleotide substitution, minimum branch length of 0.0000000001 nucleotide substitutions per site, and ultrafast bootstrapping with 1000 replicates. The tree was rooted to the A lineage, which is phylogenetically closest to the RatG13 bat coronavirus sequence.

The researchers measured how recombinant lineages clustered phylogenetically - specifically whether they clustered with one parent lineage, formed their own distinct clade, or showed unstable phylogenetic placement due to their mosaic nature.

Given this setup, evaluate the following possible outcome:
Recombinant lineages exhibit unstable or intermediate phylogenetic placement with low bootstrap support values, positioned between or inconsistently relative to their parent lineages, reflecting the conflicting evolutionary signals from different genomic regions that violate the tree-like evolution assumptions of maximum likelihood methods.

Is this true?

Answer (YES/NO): NO